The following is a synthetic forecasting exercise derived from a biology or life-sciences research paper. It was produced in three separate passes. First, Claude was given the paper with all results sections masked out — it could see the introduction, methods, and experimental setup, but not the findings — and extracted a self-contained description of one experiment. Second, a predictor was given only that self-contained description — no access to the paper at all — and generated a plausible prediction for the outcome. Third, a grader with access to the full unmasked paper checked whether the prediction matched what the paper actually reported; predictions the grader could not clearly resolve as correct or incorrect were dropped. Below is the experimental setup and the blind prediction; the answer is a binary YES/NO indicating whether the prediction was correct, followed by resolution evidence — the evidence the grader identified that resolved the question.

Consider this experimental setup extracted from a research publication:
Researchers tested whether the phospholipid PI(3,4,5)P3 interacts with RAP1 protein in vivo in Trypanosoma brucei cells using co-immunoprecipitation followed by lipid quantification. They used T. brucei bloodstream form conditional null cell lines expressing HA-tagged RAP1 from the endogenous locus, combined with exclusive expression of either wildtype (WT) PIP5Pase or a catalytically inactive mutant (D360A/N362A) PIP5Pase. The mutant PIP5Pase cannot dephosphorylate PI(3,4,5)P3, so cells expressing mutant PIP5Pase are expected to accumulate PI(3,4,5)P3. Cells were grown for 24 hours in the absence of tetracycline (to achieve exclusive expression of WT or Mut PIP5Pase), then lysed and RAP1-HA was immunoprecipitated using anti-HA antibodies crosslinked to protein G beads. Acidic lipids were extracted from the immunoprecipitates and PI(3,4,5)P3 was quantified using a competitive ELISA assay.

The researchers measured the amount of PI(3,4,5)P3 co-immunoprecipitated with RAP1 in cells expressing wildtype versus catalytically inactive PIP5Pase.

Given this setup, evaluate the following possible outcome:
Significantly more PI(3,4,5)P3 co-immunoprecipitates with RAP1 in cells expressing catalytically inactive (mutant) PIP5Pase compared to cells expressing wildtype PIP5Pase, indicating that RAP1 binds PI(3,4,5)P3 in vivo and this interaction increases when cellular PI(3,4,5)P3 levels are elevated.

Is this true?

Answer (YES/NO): YES